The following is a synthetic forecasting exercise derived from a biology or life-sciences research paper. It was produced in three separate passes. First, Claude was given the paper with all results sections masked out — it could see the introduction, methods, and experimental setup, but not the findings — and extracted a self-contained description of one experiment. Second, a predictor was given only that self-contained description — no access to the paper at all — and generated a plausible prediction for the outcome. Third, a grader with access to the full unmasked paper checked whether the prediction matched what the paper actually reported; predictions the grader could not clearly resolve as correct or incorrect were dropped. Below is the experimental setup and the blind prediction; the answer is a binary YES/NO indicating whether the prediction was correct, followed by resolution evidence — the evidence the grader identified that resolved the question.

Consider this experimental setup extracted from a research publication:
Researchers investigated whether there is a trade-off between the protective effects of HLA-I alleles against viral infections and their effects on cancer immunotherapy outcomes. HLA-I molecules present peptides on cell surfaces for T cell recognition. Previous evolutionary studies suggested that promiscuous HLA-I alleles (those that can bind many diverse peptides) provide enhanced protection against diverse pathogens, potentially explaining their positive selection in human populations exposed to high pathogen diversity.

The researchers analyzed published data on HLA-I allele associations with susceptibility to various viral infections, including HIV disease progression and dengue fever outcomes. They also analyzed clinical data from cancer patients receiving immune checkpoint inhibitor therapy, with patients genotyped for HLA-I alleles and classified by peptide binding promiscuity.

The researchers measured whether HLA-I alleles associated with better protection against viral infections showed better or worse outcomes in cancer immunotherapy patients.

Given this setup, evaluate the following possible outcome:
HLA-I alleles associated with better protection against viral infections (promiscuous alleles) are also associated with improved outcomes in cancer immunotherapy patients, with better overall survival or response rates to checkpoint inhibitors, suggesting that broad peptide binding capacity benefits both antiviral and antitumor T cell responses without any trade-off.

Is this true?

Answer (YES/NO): NO